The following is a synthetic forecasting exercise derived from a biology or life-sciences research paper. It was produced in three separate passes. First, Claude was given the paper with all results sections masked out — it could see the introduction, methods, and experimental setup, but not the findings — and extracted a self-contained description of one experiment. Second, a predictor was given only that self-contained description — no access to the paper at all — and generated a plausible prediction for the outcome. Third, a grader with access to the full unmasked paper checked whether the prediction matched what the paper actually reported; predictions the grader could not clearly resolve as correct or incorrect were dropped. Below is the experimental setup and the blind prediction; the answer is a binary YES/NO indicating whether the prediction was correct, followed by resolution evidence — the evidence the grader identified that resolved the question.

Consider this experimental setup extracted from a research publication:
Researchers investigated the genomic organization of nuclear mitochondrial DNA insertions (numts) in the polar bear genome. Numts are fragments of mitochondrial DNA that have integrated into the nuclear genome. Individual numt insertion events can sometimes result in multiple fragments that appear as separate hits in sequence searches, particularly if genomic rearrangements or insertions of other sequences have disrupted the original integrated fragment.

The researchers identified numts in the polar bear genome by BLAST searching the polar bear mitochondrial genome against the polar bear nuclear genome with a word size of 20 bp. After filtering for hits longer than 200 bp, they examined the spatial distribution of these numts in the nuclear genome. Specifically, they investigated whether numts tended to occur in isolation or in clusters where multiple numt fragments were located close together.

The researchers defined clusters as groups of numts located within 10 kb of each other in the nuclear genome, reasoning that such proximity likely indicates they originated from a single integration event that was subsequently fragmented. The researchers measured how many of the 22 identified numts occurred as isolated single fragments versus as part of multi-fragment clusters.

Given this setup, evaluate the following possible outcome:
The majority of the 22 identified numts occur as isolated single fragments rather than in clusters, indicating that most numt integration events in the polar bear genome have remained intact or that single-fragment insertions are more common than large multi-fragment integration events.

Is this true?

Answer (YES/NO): NO